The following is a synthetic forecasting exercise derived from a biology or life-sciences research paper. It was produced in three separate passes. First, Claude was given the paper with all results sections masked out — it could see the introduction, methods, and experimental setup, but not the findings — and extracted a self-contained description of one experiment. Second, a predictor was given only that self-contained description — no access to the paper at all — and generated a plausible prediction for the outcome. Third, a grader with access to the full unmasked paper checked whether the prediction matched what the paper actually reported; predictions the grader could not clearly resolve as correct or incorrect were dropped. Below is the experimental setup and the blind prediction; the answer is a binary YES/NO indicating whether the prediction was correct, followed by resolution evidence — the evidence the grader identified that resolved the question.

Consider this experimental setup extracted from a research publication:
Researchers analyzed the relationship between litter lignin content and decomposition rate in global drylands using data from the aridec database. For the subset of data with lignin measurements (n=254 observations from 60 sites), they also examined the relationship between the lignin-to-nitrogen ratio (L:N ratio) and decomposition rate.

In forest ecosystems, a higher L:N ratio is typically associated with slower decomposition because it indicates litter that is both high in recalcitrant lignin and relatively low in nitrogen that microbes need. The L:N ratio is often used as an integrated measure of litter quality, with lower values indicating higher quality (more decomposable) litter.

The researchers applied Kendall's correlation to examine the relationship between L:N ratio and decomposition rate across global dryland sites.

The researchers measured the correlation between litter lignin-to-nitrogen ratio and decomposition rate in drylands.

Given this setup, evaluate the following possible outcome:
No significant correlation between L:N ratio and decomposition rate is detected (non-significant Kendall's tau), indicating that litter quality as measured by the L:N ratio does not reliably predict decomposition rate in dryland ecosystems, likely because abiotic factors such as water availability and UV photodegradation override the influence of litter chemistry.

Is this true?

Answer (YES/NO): YES